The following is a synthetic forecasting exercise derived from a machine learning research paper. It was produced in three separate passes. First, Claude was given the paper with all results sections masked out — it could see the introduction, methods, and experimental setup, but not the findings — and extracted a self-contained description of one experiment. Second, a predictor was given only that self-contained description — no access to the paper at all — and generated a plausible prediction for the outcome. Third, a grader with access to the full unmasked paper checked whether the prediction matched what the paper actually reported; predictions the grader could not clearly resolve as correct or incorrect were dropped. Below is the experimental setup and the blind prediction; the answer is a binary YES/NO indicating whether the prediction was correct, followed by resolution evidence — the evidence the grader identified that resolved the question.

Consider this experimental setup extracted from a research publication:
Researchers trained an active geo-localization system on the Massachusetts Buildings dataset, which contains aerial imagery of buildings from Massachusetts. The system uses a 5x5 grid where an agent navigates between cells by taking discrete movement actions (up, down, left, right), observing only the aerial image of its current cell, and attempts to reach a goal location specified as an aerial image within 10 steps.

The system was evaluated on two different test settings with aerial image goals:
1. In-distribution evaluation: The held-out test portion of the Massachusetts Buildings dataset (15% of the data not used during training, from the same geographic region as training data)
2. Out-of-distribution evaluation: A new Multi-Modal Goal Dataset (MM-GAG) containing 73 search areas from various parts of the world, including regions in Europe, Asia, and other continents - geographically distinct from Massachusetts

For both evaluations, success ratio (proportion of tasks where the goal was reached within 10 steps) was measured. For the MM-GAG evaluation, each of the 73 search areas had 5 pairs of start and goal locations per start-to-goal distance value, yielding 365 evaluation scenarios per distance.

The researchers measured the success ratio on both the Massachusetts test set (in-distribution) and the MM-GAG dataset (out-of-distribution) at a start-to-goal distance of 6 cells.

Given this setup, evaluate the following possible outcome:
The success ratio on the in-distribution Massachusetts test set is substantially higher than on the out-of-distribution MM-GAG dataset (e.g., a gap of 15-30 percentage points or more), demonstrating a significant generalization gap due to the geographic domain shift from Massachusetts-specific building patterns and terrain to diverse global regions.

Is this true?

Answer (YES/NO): NO